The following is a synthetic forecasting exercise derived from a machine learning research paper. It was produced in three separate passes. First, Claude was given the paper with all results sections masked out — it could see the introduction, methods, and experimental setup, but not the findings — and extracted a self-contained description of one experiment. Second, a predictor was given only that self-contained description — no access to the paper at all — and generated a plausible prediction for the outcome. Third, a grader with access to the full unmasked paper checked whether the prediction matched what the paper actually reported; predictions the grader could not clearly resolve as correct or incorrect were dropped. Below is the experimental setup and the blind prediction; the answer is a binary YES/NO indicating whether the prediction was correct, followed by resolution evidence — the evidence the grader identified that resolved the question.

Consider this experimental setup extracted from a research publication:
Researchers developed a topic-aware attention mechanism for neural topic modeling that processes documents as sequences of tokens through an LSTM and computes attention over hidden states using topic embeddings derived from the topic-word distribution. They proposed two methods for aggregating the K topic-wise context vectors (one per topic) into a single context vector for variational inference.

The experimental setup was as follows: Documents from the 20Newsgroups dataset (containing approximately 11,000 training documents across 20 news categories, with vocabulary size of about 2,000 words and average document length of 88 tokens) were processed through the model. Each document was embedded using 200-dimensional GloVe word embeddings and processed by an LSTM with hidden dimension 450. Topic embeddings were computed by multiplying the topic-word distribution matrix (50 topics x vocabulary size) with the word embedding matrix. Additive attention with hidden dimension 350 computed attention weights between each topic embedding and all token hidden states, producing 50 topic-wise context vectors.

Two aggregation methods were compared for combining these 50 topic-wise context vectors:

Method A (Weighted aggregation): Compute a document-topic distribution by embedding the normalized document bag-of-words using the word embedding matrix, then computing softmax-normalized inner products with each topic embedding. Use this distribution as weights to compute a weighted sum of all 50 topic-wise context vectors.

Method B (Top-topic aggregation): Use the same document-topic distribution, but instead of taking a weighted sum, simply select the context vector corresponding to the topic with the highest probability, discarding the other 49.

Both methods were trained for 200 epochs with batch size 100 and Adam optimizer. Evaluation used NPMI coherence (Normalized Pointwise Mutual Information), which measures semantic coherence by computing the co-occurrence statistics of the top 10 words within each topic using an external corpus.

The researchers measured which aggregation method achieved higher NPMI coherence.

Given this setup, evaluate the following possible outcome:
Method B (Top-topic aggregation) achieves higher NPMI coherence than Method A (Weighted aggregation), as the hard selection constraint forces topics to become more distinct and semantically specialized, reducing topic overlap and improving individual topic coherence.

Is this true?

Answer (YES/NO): YES